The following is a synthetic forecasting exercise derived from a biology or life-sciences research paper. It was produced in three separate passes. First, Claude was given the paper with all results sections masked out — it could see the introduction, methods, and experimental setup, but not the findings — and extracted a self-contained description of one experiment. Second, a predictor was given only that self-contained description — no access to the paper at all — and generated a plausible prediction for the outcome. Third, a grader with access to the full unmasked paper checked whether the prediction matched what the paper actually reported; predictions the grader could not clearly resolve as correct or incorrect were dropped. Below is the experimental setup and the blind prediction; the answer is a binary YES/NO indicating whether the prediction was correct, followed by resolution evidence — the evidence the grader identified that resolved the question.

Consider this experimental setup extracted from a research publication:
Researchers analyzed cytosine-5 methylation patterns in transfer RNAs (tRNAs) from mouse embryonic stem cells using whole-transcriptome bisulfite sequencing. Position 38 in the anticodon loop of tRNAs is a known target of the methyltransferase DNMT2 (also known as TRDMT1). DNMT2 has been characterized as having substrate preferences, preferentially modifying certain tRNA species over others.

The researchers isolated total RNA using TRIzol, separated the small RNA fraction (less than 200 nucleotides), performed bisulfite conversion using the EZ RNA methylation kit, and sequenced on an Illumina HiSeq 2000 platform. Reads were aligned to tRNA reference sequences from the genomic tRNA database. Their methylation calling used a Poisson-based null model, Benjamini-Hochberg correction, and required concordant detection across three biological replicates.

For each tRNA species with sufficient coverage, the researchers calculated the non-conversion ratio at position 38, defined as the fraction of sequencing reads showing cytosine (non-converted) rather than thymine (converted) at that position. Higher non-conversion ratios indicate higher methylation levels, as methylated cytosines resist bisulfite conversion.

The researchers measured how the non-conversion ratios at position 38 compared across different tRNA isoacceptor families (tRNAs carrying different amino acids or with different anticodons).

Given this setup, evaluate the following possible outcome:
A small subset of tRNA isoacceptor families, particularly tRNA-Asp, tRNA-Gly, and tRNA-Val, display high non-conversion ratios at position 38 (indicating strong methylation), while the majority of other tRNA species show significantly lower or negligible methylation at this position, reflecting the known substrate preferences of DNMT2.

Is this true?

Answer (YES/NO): YES